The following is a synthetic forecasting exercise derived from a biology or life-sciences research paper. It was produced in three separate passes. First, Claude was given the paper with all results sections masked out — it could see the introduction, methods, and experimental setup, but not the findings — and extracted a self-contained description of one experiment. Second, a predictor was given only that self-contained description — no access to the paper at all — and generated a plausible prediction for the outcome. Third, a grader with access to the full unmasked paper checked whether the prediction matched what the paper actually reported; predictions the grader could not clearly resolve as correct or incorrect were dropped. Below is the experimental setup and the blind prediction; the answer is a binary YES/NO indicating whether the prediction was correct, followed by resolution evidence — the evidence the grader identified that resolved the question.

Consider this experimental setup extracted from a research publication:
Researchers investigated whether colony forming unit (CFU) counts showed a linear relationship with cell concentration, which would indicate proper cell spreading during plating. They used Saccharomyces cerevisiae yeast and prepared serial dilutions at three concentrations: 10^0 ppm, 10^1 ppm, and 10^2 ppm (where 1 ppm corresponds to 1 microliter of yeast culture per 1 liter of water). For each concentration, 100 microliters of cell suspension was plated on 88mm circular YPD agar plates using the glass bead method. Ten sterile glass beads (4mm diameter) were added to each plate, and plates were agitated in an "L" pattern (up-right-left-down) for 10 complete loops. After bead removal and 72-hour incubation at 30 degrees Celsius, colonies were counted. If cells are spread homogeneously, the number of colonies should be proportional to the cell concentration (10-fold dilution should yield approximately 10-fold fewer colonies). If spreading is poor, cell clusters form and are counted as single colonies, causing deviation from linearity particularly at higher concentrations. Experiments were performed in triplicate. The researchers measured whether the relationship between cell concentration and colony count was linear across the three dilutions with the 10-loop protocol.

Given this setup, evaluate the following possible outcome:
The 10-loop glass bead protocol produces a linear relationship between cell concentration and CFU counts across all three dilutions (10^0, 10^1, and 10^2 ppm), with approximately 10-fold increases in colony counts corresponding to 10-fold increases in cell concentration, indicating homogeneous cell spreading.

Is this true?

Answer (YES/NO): YES